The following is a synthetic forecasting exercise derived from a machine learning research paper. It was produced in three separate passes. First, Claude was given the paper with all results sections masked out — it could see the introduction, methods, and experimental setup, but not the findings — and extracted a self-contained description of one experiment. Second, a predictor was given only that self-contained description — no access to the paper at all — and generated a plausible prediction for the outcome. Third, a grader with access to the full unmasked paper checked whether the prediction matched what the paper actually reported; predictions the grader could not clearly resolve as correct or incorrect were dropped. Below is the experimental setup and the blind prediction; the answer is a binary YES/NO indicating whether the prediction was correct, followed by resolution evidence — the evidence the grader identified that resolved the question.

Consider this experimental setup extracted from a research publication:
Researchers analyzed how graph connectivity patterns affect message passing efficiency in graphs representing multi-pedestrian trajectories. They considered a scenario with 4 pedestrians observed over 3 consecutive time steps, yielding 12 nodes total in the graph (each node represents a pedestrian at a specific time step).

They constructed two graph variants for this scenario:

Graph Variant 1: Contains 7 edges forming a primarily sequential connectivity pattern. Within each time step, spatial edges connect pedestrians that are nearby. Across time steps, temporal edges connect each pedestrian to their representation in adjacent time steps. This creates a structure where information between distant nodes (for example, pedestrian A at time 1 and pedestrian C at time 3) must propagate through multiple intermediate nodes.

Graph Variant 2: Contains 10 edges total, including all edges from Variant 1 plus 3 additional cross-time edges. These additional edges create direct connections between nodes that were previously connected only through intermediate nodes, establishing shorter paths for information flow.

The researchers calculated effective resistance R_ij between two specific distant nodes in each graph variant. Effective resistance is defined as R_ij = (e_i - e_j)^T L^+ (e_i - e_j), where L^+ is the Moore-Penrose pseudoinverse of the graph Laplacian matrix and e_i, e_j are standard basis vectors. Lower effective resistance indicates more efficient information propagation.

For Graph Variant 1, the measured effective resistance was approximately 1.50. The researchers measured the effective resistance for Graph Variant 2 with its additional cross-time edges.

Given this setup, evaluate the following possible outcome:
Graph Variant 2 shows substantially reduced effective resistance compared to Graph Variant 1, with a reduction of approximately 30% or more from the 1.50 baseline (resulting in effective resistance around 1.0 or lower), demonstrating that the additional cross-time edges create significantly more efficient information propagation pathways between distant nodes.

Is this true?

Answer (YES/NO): YES